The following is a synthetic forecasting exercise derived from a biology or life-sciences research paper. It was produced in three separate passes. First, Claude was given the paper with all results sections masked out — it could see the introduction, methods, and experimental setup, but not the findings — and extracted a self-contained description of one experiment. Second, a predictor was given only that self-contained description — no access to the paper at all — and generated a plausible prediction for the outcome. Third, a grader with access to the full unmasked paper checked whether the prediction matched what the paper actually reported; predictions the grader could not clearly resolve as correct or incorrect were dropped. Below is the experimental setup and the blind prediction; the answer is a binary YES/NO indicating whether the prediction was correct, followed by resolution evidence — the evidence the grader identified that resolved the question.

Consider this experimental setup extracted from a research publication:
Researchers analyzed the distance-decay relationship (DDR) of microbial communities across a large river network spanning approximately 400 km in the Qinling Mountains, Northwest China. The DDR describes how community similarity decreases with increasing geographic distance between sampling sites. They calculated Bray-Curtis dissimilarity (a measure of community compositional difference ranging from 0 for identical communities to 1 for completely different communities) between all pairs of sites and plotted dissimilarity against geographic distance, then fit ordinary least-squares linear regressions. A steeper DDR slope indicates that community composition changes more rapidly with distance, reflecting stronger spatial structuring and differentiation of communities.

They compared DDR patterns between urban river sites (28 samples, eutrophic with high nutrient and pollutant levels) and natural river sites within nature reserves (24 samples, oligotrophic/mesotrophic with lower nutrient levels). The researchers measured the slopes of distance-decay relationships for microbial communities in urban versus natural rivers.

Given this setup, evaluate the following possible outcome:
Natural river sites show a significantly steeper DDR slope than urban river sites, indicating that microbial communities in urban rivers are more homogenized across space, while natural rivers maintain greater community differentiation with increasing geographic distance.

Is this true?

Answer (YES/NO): YES